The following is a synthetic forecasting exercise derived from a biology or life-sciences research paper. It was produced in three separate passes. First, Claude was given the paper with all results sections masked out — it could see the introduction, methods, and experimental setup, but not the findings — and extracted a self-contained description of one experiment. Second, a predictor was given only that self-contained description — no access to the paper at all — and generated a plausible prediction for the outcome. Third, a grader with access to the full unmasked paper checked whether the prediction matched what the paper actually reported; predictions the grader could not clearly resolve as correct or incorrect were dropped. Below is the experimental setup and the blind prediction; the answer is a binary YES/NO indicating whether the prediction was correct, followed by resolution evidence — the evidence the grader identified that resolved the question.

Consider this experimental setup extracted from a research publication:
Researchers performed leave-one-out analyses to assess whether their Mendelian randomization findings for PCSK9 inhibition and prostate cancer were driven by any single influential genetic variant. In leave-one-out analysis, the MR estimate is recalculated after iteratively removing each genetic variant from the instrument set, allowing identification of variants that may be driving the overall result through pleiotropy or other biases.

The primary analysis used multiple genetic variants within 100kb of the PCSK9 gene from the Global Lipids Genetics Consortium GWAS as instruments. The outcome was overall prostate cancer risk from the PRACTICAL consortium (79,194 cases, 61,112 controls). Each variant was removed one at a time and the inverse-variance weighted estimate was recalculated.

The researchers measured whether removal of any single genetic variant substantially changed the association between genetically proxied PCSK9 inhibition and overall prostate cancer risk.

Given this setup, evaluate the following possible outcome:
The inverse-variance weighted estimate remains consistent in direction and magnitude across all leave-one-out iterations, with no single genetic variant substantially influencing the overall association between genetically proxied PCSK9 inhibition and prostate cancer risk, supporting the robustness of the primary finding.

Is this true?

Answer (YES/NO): YES